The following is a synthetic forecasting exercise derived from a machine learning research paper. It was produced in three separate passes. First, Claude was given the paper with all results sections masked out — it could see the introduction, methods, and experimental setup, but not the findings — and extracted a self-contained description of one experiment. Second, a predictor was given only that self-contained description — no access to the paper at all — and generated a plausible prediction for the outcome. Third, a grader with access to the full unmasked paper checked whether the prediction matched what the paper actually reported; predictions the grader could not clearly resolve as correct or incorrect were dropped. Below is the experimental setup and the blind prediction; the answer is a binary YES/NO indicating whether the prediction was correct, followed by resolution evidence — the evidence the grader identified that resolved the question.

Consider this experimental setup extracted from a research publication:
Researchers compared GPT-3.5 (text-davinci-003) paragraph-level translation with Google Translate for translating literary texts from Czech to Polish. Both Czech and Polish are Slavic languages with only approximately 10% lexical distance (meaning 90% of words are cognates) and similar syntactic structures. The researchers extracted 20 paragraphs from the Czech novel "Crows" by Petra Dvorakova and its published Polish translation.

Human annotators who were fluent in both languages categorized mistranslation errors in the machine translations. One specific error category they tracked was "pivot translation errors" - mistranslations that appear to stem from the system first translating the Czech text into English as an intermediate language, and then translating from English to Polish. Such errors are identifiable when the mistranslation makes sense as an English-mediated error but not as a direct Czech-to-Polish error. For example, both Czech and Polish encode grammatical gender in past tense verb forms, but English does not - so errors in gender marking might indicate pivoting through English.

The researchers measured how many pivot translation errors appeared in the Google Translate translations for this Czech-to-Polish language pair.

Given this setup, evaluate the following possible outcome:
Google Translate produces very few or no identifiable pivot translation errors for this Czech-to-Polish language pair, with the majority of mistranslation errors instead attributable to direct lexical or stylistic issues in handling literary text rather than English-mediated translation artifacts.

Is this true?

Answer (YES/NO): NO